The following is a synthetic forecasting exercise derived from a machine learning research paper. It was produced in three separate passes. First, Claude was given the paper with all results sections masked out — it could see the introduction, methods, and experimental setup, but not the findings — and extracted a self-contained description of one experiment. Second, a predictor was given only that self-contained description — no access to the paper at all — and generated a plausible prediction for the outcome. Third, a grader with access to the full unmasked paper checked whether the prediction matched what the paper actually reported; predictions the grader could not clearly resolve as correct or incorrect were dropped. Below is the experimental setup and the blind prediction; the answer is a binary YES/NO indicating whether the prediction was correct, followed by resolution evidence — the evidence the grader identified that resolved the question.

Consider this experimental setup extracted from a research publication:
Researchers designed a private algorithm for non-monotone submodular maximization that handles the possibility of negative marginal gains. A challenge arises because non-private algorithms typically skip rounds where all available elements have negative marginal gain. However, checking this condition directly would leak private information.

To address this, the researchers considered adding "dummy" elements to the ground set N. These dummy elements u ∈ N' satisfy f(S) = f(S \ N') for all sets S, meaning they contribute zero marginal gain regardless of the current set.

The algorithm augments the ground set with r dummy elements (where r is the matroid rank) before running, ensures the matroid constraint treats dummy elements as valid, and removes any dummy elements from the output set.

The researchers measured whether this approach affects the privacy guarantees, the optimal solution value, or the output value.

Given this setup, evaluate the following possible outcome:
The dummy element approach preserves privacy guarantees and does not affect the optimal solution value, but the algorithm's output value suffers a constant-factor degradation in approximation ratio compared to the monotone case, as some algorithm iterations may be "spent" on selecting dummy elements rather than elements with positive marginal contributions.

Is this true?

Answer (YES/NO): NO